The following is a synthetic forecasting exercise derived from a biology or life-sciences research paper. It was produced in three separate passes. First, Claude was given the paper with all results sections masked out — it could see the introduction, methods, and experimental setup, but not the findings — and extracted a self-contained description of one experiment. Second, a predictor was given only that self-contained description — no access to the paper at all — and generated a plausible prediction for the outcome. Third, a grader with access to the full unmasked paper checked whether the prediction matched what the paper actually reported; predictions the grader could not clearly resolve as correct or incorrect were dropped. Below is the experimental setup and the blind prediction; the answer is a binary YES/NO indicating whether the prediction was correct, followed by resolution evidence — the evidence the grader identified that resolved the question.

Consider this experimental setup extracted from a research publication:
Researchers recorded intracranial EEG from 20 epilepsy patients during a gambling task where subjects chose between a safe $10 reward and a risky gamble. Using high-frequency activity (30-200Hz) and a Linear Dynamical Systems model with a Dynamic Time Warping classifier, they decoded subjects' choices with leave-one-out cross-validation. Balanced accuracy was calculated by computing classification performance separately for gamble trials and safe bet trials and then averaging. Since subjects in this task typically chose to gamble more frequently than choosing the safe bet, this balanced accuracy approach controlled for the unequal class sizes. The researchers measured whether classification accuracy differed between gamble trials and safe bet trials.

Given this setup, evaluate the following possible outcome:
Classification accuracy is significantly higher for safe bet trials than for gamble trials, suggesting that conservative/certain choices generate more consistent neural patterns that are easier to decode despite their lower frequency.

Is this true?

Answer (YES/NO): NO